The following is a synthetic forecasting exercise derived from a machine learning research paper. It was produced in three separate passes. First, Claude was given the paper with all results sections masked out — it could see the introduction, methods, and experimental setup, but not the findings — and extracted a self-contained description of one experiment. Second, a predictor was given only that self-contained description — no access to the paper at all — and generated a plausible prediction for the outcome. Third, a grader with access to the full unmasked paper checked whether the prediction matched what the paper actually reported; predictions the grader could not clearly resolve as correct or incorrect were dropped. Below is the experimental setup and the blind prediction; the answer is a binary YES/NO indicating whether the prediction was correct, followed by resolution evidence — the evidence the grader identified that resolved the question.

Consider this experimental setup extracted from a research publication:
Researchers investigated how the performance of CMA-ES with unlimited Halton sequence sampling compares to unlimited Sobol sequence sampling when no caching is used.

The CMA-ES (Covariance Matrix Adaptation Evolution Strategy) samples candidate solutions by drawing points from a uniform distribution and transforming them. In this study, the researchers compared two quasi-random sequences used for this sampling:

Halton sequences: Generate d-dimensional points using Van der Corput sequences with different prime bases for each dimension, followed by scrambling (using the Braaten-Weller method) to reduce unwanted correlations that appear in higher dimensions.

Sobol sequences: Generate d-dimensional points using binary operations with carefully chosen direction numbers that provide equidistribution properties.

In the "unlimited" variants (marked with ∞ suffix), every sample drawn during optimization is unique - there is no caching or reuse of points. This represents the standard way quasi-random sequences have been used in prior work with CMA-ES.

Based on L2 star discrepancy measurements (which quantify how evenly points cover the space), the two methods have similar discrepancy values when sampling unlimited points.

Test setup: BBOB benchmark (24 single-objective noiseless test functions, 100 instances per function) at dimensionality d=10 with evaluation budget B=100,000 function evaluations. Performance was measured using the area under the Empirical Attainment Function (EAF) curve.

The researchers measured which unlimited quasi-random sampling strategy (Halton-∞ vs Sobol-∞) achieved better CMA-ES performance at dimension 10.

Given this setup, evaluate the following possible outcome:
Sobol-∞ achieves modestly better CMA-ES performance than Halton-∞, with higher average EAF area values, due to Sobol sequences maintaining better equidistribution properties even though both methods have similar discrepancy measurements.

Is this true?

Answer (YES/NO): NO